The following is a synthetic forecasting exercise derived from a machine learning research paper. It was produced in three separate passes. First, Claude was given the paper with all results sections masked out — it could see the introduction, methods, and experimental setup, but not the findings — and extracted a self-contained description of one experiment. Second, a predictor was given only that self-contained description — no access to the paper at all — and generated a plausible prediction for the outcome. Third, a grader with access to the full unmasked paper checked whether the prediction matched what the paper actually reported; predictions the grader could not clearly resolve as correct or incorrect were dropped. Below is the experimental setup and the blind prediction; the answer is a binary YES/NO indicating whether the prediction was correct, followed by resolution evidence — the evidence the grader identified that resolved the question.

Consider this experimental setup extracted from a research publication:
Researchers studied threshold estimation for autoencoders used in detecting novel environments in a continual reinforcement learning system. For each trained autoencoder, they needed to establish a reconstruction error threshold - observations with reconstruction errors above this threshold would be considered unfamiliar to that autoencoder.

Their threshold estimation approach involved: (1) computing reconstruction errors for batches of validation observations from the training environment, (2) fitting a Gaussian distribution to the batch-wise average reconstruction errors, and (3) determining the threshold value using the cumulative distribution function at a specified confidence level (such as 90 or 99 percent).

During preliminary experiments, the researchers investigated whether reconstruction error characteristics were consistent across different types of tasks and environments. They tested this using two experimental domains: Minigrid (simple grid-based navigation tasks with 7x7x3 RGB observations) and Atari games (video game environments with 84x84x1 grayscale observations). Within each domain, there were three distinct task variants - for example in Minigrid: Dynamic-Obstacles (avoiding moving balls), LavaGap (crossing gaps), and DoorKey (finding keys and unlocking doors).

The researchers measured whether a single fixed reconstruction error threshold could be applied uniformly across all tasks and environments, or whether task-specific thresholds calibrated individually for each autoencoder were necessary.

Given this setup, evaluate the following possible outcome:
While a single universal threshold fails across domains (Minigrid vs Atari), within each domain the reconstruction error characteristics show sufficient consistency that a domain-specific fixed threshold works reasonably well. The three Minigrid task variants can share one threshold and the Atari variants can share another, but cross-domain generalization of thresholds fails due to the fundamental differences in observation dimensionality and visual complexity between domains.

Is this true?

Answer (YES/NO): NO